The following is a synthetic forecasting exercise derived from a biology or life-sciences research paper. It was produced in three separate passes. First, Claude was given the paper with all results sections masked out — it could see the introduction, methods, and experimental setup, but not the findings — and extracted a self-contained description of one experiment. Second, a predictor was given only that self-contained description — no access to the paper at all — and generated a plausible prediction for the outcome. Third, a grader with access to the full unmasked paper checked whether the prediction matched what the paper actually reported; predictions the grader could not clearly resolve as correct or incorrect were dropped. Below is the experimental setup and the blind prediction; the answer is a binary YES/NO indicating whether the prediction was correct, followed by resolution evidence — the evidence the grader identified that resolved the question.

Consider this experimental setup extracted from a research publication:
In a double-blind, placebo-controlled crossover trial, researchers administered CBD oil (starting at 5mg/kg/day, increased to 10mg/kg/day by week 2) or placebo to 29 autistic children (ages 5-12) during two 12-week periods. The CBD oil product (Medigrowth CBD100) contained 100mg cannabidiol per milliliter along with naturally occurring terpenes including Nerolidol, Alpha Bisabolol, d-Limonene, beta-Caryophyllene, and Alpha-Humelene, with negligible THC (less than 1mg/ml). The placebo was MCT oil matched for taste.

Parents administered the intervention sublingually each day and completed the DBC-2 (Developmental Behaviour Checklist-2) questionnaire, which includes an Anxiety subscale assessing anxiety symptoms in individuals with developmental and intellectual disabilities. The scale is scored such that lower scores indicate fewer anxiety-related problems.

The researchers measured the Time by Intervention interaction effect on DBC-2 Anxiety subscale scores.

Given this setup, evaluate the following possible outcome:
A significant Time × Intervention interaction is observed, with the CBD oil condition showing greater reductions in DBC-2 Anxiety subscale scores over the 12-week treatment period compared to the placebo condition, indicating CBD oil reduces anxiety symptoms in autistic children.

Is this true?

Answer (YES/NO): YES